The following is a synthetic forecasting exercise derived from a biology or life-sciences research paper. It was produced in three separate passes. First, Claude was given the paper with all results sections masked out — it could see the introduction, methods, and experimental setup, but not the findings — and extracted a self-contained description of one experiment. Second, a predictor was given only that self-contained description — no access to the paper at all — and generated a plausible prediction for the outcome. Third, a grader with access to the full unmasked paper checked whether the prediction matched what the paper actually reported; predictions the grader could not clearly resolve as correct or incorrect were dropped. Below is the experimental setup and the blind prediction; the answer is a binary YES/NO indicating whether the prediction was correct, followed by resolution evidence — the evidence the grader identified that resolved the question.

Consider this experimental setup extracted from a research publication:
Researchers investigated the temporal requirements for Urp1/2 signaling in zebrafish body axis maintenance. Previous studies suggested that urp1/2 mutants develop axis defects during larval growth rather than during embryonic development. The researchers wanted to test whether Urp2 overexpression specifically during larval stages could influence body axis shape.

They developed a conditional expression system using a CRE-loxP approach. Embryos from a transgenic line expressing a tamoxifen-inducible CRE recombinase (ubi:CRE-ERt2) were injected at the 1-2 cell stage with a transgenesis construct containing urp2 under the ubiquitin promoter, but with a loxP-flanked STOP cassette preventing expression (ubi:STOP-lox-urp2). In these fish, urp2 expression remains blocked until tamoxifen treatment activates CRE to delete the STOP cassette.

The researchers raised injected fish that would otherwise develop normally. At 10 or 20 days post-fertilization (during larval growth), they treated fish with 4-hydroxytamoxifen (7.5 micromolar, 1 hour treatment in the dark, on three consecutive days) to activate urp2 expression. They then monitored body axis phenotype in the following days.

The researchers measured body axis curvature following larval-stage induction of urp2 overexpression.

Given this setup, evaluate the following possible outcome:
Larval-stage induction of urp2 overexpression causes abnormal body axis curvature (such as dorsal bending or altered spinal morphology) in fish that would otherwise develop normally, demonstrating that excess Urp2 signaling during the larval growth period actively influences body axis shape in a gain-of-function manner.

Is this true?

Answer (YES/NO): YES